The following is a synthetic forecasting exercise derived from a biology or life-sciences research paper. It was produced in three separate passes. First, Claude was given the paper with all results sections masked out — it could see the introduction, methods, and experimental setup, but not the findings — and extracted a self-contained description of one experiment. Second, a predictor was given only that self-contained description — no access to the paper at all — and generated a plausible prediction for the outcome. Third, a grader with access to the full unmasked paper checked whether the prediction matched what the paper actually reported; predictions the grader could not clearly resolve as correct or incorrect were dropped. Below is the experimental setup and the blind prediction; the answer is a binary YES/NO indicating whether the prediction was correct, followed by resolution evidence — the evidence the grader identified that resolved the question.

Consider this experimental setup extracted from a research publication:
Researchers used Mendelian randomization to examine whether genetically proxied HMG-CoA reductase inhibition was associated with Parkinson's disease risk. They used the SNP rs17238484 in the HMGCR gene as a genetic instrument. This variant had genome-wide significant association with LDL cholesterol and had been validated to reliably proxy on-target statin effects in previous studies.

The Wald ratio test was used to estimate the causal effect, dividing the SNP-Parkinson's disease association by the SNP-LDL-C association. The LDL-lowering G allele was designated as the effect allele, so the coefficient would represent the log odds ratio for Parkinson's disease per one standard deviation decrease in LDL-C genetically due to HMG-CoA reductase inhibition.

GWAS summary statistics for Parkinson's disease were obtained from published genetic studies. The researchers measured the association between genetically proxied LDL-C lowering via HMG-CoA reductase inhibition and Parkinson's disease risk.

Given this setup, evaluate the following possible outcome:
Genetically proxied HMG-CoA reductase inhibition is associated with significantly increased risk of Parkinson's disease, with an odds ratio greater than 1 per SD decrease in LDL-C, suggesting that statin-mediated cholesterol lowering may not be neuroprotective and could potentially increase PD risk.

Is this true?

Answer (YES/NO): NO